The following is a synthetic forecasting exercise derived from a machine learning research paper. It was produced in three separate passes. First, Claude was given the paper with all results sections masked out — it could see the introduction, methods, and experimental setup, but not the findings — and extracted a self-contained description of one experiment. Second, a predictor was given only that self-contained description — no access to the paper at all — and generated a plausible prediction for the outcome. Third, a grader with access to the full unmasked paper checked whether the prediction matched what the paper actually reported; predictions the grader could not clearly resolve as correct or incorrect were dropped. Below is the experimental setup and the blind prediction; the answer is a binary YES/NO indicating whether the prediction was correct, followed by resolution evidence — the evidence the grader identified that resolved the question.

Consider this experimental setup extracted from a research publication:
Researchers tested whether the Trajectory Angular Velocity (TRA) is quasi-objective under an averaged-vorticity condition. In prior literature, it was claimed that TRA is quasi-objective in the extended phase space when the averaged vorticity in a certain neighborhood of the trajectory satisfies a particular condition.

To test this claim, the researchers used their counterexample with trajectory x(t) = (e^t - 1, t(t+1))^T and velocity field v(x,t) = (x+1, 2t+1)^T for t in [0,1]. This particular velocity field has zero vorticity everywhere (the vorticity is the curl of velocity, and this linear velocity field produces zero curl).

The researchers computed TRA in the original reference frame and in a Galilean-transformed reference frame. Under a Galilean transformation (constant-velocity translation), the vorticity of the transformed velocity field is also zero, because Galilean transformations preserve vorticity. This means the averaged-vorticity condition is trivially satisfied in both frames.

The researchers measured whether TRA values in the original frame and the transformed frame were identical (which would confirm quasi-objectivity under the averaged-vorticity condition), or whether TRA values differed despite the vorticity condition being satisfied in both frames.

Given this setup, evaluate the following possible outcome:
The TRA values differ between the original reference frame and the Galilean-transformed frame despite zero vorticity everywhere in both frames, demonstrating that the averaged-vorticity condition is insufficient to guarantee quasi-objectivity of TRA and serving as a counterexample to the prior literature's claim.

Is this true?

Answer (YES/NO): YES